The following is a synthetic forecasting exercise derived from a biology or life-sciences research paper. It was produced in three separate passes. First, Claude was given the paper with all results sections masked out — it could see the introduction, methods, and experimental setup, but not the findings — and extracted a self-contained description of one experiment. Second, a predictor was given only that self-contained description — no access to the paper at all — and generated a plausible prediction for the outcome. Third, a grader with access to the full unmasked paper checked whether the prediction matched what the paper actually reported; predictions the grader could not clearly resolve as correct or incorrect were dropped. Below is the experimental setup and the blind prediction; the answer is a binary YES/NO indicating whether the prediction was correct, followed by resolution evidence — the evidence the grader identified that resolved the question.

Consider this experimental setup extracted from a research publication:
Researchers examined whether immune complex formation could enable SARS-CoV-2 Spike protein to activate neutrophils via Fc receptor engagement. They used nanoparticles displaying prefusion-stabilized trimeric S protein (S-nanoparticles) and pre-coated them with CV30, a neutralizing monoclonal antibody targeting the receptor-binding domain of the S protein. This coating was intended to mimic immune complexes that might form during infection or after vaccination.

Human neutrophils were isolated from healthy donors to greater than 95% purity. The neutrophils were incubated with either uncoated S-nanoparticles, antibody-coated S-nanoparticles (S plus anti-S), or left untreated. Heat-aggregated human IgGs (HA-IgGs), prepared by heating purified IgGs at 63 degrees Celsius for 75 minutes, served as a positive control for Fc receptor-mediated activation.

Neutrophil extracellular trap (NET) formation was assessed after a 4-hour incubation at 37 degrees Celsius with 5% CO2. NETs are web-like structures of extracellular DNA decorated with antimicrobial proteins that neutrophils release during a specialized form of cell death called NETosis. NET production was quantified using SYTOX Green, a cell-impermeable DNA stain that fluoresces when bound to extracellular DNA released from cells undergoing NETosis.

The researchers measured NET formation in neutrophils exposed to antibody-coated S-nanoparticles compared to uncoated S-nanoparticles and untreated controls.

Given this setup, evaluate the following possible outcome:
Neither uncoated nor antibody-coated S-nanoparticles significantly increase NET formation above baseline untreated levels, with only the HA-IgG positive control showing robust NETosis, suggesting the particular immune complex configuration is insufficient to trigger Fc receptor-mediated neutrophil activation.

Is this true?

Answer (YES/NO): YES